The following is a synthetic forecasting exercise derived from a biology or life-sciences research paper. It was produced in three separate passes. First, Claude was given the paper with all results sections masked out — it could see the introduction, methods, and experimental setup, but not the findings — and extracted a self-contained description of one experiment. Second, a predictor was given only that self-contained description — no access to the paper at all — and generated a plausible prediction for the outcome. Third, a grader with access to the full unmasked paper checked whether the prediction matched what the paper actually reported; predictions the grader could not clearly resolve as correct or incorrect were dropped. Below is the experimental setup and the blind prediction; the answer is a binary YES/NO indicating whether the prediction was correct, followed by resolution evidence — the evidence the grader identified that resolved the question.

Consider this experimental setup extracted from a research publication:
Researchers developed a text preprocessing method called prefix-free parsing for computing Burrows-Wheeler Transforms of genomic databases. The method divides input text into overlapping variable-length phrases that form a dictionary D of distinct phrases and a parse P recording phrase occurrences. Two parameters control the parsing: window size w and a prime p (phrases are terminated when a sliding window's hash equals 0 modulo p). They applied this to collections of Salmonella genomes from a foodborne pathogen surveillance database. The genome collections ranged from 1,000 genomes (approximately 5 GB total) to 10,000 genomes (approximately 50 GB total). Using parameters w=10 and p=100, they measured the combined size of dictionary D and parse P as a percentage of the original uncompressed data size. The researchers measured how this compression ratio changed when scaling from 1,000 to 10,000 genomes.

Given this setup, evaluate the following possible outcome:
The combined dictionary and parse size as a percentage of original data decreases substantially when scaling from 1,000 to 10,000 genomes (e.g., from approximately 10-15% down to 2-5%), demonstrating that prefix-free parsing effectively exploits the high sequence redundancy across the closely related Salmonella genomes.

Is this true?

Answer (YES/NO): NO